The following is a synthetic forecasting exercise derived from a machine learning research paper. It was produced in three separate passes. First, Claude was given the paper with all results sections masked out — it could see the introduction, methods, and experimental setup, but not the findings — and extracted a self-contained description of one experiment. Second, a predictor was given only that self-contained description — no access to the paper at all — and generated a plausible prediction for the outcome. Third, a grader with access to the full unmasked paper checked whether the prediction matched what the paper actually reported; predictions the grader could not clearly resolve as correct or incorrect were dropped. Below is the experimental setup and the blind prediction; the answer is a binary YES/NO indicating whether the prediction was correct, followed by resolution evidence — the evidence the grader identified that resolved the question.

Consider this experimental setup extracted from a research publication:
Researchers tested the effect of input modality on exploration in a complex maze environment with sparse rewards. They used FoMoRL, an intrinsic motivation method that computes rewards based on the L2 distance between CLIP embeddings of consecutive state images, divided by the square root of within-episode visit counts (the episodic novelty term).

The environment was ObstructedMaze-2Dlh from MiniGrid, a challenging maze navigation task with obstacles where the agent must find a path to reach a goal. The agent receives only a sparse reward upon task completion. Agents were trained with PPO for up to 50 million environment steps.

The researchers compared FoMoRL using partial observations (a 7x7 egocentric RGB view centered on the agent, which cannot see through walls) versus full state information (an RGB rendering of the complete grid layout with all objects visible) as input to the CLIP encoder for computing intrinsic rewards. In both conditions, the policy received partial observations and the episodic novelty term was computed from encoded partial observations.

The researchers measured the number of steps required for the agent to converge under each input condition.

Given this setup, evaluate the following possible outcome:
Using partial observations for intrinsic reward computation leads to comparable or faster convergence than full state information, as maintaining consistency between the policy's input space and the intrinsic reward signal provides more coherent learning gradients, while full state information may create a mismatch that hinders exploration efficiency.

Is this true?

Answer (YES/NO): NO